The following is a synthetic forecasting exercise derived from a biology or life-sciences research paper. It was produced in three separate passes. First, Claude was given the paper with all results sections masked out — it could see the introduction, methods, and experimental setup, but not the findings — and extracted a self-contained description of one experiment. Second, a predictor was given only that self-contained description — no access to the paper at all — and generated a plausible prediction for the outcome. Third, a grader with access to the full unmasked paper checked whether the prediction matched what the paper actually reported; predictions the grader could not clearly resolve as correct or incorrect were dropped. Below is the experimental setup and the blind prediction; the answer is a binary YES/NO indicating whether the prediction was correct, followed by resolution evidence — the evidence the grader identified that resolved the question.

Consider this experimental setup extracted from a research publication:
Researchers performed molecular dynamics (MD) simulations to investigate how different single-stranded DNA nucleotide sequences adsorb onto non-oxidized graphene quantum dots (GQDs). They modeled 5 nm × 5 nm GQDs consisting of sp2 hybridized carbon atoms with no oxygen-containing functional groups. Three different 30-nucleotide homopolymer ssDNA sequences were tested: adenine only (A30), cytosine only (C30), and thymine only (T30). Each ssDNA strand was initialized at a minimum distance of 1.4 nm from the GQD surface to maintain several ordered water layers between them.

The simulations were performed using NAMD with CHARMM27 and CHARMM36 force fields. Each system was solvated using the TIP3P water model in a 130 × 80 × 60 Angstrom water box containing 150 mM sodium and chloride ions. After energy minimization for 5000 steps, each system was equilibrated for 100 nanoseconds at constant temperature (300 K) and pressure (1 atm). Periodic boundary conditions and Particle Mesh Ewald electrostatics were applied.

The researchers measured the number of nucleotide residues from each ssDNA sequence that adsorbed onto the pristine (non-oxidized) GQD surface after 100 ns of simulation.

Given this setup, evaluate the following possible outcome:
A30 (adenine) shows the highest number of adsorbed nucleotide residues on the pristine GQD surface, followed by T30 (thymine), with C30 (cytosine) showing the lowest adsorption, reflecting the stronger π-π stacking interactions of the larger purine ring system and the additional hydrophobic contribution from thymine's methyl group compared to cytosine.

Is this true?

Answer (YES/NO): NO